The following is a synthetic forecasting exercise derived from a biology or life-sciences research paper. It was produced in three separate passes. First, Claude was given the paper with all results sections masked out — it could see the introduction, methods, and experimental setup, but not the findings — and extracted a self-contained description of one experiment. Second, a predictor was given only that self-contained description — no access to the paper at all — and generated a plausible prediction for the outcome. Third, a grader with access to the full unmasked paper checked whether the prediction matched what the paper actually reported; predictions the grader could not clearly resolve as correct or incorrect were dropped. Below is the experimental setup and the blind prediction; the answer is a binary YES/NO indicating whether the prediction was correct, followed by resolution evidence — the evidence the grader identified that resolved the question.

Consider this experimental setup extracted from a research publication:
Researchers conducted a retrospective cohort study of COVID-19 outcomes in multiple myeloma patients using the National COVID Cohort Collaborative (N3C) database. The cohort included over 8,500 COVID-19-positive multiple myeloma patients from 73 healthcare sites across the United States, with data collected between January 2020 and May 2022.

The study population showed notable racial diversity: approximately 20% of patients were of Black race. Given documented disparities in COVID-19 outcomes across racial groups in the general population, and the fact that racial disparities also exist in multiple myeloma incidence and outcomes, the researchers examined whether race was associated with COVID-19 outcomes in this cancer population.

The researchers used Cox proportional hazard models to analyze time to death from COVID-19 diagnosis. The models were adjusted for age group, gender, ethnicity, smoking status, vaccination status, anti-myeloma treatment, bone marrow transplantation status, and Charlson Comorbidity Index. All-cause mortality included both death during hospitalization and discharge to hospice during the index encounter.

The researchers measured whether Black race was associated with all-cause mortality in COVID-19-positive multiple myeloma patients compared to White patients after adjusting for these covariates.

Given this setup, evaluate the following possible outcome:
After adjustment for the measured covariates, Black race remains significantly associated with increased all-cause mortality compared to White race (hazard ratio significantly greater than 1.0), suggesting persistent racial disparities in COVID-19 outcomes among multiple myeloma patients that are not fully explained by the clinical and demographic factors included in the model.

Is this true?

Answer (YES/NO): NO